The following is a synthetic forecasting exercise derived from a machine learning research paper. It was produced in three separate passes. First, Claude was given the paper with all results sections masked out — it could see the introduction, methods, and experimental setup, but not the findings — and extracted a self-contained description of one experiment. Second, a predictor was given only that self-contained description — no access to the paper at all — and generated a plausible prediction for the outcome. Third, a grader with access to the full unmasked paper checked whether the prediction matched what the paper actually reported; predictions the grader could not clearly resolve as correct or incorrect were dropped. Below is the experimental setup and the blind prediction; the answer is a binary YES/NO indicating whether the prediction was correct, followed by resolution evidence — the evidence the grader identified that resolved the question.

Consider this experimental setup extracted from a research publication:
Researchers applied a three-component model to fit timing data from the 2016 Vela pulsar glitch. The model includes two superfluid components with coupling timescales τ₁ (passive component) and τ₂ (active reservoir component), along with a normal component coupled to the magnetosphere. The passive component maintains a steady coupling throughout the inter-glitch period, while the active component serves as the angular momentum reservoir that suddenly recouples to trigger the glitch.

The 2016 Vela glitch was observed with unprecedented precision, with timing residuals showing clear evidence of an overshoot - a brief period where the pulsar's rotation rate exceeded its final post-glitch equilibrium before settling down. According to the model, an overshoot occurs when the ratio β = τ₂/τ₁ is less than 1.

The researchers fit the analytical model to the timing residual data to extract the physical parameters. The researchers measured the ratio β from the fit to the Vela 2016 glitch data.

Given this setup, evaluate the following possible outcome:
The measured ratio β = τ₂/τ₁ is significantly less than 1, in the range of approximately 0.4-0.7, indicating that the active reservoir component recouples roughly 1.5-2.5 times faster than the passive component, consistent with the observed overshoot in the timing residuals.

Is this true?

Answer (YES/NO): NO